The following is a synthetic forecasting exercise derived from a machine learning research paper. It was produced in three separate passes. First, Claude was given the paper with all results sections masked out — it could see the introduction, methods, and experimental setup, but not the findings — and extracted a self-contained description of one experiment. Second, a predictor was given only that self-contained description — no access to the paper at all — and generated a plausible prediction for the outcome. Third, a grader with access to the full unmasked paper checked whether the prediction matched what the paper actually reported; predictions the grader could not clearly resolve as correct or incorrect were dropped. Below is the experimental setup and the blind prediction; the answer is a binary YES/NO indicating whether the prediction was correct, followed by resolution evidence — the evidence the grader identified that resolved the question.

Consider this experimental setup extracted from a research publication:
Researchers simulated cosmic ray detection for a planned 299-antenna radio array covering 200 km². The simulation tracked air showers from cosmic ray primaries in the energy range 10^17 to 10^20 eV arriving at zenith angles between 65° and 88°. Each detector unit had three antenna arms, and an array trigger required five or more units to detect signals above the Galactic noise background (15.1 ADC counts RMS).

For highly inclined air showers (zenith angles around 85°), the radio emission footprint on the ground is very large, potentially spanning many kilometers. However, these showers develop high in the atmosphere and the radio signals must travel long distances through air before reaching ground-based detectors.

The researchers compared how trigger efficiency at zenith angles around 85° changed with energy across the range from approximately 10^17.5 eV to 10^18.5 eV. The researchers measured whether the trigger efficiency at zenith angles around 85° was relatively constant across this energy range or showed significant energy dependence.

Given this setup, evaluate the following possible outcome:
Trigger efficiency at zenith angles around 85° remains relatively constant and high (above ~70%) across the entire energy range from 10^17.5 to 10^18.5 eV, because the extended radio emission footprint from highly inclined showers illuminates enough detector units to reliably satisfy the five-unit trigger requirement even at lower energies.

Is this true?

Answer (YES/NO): NO